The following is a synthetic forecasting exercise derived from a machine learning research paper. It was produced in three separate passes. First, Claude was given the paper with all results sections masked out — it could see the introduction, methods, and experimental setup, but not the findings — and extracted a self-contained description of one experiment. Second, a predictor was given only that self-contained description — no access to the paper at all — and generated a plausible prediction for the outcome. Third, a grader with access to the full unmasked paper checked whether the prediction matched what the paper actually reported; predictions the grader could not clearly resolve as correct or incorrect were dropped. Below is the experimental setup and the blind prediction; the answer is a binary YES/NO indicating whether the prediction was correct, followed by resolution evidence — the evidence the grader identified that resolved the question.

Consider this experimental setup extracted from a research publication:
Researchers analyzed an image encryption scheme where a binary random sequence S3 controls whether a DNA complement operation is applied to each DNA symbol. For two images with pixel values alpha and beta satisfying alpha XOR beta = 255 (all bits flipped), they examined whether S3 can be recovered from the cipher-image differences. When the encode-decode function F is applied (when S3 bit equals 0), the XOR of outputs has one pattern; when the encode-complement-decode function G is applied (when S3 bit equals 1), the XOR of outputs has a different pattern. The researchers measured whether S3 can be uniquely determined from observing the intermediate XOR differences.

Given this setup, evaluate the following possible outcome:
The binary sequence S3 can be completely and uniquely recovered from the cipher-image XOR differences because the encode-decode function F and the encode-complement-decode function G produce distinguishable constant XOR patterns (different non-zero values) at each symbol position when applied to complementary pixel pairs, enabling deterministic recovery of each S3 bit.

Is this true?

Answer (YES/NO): YES